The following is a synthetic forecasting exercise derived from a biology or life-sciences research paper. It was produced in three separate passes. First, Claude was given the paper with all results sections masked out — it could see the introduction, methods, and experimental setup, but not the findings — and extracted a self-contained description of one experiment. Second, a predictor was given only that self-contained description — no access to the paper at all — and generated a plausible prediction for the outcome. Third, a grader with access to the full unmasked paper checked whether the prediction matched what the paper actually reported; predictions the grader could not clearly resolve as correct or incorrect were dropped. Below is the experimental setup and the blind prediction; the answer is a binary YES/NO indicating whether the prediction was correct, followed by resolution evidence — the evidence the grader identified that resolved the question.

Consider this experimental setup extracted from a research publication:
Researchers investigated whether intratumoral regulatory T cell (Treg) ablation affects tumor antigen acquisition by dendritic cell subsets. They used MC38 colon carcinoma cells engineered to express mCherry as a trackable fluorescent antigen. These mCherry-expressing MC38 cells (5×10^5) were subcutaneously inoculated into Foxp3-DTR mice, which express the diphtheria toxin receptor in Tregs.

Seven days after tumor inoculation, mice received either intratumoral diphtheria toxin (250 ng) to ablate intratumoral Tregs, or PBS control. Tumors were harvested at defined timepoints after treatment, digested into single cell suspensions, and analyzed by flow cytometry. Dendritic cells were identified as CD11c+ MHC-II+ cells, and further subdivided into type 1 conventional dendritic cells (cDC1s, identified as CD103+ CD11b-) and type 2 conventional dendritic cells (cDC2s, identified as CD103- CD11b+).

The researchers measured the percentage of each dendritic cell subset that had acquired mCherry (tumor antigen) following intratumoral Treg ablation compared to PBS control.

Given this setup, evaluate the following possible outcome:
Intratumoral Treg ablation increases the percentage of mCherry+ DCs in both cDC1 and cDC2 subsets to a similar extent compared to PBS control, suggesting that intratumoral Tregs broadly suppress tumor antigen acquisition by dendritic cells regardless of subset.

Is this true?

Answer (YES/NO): NO